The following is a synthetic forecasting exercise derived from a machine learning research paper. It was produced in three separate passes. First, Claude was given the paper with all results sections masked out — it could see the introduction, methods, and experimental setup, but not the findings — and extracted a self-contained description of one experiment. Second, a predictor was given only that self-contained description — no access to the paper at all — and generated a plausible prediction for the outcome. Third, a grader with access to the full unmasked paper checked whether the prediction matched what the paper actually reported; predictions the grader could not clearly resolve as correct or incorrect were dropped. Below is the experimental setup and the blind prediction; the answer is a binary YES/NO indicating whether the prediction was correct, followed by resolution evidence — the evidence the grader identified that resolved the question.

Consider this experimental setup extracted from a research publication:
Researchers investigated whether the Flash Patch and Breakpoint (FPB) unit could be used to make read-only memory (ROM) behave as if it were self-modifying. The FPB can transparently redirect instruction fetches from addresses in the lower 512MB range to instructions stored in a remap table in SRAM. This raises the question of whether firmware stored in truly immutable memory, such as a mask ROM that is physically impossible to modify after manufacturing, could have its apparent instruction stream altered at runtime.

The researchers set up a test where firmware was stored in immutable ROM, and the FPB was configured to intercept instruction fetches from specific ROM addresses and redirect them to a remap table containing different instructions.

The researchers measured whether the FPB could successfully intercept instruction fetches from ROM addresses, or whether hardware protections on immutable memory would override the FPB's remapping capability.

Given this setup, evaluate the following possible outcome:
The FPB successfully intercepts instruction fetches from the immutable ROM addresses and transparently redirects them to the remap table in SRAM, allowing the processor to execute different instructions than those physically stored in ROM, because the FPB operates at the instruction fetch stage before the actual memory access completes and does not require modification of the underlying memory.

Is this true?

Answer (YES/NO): YES